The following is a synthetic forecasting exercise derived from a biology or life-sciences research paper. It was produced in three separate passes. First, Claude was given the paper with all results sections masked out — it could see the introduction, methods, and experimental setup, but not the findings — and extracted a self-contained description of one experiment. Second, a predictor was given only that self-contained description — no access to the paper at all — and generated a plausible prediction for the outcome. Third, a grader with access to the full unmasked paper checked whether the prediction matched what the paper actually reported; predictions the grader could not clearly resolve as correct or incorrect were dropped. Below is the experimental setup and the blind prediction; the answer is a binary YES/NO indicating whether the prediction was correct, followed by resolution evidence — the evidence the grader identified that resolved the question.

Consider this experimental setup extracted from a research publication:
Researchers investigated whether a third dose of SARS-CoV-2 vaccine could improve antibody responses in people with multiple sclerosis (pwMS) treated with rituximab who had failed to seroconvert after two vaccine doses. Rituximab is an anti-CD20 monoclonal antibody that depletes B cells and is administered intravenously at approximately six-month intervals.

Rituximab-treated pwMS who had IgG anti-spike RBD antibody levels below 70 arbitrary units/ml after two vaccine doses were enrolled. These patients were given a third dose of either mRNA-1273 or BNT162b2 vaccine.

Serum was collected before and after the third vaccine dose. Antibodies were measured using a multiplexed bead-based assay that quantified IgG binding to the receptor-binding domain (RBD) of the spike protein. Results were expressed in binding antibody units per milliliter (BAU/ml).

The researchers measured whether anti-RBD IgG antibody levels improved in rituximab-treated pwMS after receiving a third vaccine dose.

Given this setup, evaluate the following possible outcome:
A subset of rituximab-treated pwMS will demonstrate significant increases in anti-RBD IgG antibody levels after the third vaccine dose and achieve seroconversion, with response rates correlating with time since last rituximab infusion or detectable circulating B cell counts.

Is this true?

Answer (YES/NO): NO